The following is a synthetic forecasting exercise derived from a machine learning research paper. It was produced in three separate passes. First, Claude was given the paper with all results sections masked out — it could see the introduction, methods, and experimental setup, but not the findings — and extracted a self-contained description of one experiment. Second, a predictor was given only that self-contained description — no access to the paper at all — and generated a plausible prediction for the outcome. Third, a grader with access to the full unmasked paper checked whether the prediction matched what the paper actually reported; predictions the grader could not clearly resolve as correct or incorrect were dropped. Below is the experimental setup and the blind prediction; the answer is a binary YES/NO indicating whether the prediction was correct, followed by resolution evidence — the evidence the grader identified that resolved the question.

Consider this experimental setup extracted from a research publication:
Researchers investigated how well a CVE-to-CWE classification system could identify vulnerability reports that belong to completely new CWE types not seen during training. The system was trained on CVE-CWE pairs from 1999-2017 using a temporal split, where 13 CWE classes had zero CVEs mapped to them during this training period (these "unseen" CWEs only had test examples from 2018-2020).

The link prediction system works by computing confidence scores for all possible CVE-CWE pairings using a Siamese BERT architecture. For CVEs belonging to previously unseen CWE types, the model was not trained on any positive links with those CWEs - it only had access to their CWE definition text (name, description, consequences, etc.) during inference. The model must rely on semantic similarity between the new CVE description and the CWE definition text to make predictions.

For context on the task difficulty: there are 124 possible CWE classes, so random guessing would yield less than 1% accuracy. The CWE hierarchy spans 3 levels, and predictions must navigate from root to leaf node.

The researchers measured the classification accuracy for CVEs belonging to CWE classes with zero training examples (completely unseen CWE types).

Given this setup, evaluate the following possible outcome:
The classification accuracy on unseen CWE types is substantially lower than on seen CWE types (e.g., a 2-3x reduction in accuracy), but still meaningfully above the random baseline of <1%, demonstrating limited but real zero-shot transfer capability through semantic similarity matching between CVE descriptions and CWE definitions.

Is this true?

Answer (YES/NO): YES